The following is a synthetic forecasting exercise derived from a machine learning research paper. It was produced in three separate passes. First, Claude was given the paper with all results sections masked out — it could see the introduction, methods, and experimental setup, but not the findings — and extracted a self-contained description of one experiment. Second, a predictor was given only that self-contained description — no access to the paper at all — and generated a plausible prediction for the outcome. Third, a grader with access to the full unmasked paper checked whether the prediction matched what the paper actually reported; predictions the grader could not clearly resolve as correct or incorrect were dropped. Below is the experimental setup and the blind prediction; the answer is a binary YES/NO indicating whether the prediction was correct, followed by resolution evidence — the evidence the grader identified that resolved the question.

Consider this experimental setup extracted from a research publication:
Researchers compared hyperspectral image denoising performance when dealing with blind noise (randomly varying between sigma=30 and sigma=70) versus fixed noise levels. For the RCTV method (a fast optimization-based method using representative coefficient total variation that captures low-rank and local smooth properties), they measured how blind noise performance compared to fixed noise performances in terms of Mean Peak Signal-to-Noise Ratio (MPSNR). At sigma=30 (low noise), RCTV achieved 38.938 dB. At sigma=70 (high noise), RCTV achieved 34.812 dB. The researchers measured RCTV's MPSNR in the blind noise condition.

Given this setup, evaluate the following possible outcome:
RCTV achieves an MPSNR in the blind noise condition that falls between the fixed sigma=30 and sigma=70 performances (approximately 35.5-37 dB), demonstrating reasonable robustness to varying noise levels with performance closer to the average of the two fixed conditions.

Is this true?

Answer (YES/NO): YES